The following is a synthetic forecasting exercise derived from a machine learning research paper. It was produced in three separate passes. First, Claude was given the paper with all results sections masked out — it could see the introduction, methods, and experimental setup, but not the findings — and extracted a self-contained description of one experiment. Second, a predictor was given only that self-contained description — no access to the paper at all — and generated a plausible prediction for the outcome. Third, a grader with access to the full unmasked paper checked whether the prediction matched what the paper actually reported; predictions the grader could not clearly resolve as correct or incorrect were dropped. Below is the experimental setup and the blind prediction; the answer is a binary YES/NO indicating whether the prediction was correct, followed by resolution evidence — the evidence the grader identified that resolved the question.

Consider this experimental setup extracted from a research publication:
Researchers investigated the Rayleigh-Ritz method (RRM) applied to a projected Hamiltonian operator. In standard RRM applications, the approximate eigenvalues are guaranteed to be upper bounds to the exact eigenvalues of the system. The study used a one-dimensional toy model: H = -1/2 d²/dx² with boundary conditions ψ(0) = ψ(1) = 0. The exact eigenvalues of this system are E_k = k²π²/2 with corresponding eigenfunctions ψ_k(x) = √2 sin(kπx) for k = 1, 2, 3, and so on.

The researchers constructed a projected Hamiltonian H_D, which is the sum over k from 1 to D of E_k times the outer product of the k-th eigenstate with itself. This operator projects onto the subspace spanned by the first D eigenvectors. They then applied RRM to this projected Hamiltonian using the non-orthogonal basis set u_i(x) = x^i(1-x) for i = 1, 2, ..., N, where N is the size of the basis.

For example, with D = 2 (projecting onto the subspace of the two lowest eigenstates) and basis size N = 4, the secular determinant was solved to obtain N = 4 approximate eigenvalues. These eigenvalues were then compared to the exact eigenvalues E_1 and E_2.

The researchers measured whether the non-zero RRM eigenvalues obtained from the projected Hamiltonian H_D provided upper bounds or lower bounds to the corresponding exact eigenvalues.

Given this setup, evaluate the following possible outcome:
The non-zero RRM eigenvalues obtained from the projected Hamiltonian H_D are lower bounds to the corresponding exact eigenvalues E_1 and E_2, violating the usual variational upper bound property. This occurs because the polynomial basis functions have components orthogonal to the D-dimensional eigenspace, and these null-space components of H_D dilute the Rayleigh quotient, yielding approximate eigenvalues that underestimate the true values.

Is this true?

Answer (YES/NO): YES